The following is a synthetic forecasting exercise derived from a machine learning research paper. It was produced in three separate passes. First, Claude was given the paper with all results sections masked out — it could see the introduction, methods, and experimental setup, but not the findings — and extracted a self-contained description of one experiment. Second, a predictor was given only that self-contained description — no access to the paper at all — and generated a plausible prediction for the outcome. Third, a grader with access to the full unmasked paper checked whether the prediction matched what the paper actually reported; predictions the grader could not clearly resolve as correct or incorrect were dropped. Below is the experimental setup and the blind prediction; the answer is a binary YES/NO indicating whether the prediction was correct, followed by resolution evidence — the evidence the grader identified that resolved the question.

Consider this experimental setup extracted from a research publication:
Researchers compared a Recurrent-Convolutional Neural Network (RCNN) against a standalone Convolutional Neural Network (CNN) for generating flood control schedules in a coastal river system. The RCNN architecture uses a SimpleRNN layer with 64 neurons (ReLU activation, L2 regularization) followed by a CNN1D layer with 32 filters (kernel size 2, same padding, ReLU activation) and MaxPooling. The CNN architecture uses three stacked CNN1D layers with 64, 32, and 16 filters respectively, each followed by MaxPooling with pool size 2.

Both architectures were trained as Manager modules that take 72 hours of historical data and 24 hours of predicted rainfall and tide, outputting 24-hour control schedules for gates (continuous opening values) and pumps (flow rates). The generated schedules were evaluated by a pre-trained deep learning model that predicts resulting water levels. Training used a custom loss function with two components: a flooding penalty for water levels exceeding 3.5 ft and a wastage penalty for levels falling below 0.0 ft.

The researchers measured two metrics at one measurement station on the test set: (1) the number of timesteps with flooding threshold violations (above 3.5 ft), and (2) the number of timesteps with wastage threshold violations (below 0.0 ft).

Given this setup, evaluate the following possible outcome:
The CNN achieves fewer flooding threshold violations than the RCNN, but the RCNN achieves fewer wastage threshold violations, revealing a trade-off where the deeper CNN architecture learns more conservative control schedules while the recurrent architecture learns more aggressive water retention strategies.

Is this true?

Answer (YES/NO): NO